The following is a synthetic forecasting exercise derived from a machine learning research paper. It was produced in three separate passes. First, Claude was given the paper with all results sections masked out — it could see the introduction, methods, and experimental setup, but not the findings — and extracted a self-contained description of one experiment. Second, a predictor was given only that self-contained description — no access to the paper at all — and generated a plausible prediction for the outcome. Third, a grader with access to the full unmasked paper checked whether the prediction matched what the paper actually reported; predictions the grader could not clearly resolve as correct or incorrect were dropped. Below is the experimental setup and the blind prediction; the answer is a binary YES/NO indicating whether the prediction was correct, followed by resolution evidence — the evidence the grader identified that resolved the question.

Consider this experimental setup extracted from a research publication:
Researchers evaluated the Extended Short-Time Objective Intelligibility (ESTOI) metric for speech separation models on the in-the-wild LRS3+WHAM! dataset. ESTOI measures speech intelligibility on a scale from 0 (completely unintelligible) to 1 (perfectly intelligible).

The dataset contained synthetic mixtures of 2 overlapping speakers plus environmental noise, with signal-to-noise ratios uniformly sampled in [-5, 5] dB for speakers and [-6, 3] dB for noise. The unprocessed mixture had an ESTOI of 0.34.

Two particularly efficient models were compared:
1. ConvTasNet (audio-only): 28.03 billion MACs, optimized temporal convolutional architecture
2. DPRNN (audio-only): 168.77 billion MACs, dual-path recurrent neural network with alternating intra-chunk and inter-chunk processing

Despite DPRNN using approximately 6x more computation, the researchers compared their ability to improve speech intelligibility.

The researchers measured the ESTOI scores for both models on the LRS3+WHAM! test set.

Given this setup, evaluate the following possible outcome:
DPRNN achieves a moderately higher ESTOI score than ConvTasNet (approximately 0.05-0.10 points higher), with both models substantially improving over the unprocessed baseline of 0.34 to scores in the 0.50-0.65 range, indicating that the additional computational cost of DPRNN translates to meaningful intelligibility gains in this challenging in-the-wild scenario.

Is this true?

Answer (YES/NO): NO